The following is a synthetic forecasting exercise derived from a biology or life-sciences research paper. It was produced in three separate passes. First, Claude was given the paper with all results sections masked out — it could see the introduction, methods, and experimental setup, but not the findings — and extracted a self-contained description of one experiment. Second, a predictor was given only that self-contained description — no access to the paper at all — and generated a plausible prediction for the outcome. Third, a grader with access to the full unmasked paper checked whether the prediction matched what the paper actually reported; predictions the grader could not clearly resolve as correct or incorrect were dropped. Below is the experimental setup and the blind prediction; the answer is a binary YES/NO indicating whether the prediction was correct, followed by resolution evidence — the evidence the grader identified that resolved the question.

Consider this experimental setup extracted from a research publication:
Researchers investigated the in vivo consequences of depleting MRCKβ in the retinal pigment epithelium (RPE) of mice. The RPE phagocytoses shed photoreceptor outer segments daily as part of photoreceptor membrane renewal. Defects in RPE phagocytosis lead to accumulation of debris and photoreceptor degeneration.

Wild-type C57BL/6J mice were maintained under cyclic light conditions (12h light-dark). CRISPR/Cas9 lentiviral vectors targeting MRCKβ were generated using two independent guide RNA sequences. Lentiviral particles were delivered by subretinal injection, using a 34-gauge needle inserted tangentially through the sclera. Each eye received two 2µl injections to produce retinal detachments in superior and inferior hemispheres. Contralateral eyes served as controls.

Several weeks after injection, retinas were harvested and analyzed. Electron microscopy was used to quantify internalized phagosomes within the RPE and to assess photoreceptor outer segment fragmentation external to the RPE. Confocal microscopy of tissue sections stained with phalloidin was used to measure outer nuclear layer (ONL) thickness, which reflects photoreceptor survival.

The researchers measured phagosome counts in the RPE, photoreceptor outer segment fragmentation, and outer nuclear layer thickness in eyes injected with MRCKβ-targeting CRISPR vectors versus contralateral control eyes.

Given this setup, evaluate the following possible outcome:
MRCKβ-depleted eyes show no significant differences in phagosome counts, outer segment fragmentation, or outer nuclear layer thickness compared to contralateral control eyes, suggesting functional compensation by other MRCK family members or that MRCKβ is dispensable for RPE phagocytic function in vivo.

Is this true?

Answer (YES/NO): NO